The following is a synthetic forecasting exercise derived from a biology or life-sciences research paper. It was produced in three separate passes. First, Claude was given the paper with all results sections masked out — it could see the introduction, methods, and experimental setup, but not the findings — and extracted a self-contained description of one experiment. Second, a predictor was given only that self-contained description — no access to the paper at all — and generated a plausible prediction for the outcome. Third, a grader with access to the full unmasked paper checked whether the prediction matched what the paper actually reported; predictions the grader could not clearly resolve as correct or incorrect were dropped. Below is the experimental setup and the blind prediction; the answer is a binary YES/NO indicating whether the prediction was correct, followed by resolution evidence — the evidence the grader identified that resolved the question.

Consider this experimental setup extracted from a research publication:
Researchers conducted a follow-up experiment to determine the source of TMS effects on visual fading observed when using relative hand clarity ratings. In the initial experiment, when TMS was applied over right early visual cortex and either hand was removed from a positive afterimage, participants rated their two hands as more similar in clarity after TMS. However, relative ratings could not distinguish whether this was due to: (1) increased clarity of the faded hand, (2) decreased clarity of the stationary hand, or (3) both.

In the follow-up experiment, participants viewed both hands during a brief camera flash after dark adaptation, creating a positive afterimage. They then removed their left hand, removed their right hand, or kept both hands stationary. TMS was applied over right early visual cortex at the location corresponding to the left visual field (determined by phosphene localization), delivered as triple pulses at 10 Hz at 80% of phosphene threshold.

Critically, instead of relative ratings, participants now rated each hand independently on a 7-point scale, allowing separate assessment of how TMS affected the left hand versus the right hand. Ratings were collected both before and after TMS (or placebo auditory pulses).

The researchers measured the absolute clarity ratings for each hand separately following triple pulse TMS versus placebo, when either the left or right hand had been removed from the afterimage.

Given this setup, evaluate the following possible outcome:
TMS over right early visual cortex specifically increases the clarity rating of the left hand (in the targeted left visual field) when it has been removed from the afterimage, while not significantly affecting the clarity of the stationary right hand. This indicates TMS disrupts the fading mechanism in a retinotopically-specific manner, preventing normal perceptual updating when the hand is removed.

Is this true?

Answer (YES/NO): NO